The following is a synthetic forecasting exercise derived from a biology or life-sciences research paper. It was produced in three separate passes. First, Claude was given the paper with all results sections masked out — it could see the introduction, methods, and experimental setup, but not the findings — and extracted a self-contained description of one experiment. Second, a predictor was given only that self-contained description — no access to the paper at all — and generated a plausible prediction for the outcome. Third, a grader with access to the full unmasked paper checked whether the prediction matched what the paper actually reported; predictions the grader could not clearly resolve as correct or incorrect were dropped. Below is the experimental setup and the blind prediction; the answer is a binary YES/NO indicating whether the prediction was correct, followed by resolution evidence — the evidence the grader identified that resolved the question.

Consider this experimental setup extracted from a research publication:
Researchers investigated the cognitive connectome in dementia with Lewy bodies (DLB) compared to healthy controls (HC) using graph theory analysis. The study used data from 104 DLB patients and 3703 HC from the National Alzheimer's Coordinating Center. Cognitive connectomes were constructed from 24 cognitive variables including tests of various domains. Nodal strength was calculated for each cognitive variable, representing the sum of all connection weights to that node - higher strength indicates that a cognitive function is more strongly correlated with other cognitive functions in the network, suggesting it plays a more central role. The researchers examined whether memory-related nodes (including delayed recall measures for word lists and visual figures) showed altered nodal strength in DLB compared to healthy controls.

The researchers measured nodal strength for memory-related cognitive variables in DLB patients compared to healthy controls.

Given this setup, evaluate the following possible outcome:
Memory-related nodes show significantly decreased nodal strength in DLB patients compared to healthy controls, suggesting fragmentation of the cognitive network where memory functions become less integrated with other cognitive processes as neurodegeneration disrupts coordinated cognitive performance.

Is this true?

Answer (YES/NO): YES